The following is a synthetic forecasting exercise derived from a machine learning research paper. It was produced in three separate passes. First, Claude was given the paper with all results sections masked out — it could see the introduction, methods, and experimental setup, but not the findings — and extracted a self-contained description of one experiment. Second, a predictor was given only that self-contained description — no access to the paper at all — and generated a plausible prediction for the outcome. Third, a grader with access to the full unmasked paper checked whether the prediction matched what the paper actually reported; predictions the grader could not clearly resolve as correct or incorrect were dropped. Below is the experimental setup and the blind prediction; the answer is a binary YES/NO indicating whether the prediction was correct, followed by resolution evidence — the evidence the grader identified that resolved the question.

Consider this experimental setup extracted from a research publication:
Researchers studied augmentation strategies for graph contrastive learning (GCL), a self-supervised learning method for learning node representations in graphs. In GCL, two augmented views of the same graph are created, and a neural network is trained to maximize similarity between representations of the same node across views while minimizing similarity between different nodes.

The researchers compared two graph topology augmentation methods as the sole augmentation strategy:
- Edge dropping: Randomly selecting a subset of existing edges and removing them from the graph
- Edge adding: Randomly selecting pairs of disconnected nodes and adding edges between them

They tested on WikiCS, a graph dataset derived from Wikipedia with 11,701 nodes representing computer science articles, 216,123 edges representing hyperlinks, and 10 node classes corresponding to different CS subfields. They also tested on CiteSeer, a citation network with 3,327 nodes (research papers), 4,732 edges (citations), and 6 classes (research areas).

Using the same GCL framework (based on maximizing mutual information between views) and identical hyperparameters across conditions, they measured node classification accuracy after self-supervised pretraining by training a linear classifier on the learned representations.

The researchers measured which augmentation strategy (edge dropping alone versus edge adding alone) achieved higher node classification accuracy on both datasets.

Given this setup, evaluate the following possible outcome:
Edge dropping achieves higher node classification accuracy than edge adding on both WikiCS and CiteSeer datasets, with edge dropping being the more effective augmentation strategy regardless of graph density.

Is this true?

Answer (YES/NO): YES